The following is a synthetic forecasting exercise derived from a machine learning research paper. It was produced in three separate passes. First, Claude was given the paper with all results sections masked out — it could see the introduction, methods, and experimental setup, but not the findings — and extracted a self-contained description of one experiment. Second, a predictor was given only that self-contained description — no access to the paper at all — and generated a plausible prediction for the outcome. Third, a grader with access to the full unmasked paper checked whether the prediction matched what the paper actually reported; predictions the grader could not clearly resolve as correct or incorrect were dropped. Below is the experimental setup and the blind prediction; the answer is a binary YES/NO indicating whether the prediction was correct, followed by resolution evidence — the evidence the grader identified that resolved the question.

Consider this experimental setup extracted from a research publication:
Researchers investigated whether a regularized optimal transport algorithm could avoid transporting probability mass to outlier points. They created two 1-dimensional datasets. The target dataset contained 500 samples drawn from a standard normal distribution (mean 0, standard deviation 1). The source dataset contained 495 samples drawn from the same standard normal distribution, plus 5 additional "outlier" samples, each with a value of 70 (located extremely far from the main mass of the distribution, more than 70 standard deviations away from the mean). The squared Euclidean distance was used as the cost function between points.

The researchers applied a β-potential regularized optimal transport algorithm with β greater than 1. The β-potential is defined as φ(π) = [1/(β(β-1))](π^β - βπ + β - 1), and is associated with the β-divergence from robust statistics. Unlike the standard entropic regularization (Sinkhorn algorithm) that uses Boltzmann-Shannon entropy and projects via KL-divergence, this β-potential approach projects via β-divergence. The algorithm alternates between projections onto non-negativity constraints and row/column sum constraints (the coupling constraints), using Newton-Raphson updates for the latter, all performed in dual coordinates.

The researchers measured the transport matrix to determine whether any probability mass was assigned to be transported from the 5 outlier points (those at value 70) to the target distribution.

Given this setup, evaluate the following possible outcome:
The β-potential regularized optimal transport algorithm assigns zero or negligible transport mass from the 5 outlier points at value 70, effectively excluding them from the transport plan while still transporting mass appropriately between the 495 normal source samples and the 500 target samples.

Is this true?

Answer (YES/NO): YES